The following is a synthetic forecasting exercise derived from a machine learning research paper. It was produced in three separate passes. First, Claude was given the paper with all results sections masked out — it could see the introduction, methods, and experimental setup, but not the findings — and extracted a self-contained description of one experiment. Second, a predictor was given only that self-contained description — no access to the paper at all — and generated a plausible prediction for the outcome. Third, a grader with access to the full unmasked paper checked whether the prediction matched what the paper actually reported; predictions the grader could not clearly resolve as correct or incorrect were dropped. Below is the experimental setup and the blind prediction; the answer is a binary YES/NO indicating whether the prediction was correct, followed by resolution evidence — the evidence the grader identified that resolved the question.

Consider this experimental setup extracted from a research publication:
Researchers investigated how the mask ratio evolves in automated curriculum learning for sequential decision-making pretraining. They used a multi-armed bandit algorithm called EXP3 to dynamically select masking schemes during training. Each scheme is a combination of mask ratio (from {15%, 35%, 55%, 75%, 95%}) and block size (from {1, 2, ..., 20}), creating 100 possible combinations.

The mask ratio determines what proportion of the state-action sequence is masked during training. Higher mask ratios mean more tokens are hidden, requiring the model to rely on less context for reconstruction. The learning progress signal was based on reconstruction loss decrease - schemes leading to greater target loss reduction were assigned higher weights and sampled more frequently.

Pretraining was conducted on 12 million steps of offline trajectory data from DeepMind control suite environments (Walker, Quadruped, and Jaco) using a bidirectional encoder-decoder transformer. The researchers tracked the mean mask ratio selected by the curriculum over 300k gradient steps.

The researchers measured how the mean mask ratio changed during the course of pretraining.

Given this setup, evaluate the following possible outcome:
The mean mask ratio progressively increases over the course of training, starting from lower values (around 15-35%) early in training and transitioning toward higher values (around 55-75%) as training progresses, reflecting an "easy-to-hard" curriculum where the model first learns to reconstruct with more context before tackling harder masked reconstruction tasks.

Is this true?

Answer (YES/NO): NO